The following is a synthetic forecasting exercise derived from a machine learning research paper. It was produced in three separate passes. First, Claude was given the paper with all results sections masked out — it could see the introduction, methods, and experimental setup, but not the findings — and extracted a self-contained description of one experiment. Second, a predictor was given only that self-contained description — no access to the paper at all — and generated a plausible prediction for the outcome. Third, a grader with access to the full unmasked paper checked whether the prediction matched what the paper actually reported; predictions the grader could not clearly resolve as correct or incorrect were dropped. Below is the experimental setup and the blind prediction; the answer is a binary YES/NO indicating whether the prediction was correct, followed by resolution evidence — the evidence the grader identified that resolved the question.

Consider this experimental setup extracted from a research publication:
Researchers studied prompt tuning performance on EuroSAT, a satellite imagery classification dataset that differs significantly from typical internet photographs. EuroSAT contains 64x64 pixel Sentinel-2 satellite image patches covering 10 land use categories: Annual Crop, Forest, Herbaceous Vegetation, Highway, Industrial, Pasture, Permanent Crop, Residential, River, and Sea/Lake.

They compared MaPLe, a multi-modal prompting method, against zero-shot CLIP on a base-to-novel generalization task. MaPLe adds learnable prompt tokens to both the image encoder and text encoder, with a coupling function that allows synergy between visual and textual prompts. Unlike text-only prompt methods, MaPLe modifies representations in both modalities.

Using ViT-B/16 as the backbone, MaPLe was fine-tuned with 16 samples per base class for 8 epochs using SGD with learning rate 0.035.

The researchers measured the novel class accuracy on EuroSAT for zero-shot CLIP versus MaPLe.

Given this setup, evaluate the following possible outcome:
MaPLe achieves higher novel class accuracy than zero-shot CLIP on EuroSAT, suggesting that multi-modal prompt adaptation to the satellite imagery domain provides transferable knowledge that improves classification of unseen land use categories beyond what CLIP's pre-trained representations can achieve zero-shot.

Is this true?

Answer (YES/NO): YES